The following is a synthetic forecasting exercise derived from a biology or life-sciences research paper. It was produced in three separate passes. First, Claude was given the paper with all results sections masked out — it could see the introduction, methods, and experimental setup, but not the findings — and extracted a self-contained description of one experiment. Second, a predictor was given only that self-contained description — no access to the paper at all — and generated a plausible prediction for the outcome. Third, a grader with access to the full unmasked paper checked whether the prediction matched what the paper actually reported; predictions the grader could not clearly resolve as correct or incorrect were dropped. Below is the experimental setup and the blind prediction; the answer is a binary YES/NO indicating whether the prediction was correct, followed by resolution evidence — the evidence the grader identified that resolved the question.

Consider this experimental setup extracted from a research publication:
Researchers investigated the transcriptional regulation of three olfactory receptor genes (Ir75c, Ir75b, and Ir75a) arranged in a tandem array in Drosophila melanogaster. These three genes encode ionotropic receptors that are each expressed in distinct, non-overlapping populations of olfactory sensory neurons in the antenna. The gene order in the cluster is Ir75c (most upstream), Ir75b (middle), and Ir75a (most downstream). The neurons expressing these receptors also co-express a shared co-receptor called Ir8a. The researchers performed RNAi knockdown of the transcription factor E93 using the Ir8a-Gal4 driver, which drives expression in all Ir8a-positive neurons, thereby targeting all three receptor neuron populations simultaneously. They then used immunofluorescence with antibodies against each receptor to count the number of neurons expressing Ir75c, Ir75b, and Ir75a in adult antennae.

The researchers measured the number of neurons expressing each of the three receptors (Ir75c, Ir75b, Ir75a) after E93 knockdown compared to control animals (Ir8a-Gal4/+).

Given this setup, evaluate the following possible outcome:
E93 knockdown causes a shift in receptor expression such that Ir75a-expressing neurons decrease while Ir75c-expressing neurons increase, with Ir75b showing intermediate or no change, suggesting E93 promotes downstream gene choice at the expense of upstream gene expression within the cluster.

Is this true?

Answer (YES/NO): NO